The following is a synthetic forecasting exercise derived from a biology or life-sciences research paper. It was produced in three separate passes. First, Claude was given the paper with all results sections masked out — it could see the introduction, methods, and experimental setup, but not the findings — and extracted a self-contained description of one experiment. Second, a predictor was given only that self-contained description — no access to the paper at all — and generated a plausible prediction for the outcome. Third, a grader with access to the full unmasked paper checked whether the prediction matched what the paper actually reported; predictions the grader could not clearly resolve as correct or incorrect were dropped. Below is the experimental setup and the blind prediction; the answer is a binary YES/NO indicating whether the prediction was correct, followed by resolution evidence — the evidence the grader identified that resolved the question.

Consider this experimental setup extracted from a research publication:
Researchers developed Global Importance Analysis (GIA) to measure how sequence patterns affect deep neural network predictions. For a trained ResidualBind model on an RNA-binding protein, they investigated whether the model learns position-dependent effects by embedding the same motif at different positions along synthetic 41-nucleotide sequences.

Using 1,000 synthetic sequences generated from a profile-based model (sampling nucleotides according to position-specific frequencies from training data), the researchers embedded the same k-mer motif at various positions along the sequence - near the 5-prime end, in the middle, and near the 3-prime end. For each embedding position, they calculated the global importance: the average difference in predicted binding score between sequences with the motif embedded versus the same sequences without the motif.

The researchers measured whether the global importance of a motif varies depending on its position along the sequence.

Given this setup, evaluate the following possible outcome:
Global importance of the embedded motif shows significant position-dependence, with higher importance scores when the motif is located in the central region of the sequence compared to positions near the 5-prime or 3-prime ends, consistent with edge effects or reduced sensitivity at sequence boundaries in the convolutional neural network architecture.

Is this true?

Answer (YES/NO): NO